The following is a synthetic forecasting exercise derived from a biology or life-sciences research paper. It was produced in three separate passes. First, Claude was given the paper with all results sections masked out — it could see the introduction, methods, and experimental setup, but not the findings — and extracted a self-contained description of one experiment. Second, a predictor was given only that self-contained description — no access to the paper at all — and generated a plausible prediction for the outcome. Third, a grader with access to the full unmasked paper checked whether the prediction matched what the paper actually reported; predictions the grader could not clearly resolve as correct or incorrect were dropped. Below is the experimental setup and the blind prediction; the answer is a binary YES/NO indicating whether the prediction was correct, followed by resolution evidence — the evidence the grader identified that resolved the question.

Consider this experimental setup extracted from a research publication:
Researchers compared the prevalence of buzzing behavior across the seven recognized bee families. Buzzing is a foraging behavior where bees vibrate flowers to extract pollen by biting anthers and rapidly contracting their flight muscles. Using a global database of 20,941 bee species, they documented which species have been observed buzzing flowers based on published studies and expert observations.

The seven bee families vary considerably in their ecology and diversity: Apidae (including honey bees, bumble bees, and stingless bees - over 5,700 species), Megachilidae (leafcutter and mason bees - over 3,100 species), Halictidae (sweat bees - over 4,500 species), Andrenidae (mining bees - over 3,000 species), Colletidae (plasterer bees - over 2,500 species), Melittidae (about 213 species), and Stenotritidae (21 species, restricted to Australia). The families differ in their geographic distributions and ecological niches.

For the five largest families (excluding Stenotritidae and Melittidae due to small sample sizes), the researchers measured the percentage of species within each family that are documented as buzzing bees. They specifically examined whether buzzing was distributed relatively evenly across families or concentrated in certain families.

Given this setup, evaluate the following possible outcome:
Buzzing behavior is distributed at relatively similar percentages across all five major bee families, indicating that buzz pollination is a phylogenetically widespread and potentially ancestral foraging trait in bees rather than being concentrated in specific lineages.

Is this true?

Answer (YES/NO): NO